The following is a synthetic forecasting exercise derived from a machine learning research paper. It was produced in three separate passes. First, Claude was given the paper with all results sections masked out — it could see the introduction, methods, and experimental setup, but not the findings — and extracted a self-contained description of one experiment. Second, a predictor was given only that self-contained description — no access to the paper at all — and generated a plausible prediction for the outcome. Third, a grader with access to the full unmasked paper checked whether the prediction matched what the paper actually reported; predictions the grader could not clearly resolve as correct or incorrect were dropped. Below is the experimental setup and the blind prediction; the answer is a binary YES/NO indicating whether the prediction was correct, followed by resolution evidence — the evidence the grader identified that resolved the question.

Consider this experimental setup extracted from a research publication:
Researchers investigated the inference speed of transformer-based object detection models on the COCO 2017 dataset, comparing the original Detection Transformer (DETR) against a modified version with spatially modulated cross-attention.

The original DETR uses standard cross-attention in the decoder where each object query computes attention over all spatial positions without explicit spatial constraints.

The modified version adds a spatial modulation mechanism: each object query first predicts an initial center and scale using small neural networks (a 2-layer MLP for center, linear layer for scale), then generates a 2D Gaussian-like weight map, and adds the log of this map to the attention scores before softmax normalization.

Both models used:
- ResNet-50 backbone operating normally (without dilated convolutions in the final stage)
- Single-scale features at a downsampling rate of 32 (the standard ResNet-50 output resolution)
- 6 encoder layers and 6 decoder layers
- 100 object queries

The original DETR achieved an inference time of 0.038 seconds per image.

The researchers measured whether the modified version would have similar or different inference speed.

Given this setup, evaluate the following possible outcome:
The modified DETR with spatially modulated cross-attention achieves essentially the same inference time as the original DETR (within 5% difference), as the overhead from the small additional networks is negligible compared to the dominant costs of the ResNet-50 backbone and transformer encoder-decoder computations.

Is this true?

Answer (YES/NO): NO